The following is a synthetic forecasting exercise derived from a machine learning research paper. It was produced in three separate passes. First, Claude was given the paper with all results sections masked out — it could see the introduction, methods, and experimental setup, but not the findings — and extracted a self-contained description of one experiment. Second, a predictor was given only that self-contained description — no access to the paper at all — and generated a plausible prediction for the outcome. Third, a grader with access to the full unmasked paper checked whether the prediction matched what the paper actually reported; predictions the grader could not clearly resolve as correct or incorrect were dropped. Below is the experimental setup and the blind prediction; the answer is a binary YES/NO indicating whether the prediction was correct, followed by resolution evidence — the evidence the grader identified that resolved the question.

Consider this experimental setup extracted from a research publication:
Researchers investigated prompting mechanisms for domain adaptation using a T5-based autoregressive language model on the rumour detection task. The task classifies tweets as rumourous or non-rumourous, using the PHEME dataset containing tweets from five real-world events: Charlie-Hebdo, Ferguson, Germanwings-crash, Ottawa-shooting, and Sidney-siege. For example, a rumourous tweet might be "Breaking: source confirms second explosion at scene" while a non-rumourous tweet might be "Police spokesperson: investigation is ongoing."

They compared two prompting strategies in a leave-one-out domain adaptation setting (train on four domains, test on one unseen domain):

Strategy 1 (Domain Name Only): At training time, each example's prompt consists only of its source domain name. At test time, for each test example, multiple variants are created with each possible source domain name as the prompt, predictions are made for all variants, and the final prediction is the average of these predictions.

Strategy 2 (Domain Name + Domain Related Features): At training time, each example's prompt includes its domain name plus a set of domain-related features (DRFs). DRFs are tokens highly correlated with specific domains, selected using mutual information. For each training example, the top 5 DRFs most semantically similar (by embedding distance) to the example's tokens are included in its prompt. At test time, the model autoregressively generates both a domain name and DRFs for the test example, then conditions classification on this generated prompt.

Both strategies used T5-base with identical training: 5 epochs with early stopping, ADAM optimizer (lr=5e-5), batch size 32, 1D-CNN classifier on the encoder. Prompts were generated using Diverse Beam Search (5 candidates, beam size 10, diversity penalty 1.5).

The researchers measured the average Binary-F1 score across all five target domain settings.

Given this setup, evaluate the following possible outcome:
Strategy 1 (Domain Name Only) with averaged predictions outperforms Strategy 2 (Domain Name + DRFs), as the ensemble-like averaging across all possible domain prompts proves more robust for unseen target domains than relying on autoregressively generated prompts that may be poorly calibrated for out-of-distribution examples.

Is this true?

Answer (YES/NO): NO